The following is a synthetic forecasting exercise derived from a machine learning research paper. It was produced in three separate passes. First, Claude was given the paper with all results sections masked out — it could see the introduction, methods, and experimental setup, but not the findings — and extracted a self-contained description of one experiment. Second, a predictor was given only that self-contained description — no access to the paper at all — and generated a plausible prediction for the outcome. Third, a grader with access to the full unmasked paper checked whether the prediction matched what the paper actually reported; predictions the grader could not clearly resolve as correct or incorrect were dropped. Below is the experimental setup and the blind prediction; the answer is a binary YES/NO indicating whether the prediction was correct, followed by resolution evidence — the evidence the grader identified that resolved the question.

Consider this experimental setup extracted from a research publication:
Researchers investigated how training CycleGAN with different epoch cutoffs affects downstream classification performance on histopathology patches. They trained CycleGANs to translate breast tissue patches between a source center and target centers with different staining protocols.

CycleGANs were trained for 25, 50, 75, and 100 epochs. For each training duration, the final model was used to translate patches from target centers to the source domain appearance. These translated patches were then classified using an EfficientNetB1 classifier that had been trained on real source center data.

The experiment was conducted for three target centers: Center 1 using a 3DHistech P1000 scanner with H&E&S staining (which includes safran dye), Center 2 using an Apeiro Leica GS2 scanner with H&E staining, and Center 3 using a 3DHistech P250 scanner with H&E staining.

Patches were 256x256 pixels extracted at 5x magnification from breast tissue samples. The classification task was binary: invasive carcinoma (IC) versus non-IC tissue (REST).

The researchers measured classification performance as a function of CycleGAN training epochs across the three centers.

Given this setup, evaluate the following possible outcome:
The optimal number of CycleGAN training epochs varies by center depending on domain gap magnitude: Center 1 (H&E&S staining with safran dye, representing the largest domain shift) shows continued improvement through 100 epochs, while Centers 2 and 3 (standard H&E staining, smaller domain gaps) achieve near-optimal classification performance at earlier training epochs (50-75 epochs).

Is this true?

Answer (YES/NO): NO